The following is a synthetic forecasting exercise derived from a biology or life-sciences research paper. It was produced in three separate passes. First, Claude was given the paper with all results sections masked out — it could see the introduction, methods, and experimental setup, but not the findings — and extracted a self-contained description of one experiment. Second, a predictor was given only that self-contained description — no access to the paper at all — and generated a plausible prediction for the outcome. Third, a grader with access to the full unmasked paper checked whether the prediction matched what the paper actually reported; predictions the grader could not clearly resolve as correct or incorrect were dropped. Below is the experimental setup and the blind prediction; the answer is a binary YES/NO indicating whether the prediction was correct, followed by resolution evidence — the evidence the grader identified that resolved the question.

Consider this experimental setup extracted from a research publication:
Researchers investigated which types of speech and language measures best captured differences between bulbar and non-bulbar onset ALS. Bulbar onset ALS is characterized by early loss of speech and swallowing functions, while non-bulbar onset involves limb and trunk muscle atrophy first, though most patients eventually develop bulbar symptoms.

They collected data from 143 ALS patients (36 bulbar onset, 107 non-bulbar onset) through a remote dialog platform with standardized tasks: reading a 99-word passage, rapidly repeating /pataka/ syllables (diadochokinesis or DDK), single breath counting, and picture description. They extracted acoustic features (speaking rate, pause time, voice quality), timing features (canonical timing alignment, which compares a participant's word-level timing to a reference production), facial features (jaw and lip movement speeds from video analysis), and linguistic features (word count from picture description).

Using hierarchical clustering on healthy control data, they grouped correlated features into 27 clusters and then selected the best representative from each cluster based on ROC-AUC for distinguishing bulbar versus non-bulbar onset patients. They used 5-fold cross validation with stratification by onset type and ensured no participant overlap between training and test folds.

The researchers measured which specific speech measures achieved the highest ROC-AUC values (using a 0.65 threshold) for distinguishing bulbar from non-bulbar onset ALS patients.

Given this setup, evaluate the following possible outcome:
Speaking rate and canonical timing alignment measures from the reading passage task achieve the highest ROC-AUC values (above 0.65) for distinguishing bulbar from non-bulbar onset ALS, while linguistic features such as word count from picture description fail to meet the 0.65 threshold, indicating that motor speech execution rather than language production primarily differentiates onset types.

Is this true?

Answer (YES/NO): NO